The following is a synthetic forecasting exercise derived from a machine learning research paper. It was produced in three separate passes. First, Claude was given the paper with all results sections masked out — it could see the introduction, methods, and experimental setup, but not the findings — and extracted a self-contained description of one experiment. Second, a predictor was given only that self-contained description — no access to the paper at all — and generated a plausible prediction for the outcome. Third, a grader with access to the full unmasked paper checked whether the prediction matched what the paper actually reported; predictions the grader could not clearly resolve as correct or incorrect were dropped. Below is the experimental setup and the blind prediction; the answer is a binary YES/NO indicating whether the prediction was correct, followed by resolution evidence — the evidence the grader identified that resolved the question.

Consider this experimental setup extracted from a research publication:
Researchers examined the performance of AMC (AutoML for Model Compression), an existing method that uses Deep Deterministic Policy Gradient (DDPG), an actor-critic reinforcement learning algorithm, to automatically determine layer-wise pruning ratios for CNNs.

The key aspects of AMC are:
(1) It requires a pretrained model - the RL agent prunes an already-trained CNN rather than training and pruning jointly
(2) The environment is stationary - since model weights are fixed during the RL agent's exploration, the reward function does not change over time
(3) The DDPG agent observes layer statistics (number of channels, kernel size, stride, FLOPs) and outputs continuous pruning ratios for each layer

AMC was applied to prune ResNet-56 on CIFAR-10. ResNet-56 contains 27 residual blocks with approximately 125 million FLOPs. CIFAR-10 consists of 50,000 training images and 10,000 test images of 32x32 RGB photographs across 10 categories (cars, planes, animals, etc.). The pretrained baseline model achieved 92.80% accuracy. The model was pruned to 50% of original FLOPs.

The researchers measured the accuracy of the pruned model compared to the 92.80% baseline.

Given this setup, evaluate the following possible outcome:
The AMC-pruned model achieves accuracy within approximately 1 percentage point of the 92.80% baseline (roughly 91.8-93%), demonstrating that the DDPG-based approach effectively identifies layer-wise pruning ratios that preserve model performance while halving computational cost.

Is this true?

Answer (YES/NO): YES